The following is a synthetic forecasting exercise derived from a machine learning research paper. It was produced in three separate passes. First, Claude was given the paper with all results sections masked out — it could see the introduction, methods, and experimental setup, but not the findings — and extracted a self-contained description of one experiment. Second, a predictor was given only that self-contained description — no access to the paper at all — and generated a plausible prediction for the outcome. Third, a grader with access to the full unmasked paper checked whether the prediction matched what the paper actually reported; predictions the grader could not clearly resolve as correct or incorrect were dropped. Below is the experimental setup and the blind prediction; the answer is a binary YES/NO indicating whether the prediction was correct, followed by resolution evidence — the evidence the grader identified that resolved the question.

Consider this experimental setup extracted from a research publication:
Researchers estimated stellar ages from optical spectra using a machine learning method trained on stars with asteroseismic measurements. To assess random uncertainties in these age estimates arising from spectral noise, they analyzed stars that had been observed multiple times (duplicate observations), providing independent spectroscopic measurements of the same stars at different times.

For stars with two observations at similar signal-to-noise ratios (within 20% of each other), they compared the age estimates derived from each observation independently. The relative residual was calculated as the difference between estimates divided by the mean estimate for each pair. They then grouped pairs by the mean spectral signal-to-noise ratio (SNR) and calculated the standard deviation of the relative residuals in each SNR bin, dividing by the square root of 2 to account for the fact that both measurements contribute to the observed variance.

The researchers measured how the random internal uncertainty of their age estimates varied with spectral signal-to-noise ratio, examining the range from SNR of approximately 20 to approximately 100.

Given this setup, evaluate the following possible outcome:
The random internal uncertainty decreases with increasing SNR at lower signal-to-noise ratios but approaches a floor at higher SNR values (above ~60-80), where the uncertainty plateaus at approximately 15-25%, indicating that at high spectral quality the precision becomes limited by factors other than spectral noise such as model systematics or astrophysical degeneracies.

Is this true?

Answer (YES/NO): NO